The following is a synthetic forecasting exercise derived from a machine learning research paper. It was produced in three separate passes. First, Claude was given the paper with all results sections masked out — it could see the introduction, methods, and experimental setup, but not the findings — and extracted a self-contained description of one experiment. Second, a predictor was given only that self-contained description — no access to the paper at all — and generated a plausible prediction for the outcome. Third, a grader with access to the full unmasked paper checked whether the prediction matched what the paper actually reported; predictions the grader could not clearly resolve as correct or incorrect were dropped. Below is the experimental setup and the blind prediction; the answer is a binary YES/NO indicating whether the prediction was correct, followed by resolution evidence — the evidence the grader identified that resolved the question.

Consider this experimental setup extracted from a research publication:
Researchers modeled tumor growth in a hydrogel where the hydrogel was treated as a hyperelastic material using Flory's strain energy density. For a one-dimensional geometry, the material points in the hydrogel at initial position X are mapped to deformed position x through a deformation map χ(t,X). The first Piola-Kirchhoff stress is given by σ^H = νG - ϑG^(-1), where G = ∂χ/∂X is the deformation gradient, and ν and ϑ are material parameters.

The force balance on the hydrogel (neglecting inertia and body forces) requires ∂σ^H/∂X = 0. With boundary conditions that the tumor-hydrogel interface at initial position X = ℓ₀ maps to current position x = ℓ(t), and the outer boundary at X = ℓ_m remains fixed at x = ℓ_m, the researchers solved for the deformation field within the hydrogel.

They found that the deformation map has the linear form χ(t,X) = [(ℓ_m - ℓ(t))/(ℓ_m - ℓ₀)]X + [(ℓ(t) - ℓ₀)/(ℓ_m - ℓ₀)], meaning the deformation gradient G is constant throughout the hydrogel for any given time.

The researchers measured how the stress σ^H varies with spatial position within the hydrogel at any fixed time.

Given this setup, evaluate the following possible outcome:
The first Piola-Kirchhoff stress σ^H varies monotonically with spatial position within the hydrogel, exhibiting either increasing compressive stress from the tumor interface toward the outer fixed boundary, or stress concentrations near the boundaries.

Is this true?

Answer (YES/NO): NO